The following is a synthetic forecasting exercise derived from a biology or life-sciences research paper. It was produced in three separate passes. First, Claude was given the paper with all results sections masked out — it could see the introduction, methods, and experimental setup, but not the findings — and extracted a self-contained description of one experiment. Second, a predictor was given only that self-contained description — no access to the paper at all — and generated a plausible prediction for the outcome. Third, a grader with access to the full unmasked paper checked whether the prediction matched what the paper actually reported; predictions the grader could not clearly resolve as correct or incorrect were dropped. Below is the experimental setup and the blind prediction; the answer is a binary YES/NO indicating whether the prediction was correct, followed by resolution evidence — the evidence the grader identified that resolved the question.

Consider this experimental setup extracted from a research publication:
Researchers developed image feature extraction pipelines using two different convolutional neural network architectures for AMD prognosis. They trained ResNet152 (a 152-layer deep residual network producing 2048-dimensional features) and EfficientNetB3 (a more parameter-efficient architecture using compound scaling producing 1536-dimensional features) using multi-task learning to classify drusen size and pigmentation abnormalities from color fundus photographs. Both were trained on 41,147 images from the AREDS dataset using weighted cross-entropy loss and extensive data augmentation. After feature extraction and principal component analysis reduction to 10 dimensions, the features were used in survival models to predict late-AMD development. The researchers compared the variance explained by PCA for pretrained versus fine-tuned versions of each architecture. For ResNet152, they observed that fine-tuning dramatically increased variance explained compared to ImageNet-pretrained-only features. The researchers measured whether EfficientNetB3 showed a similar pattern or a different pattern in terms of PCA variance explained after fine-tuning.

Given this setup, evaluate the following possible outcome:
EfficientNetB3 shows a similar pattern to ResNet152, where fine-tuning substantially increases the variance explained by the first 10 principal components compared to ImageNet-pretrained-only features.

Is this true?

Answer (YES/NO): NO